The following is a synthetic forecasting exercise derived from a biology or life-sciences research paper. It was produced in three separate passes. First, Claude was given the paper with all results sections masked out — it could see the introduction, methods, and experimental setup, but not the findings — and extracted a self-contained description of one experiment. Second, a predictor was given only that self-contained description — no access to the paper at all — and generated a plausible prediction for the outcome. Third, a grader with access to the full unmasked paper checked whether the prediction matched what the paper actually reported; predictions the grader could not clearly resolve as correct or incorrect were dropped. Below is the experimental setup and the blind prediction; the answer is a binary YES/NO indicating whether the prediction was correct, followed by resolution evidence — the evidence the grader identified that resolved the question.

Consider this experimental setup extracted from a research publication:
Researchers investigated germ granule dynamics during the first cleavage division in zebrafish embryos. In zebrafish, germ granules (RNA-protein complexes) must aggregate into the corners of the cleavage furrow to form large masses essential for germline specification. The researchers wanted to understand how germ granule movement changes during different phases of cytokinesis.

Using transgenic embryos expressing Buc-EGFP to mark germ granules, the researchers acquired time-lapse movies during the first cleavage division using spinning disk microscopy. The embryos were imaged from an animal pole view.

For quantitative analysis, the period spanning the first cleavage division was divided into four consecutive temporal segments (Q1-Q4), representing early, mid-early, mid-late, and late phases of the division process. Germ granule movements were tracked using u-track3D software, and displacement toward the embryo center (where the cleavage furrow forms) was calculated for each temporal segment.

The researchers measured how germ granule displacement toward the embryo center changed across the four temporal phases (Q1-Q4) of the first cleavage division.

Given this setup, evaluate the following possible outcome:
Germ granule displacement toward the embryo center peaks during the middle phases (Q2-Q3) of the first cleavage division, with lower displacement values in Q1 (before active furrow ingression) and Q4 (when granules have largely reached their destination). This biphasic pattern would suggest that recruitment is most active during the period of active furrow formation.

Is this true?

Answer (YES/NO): NO